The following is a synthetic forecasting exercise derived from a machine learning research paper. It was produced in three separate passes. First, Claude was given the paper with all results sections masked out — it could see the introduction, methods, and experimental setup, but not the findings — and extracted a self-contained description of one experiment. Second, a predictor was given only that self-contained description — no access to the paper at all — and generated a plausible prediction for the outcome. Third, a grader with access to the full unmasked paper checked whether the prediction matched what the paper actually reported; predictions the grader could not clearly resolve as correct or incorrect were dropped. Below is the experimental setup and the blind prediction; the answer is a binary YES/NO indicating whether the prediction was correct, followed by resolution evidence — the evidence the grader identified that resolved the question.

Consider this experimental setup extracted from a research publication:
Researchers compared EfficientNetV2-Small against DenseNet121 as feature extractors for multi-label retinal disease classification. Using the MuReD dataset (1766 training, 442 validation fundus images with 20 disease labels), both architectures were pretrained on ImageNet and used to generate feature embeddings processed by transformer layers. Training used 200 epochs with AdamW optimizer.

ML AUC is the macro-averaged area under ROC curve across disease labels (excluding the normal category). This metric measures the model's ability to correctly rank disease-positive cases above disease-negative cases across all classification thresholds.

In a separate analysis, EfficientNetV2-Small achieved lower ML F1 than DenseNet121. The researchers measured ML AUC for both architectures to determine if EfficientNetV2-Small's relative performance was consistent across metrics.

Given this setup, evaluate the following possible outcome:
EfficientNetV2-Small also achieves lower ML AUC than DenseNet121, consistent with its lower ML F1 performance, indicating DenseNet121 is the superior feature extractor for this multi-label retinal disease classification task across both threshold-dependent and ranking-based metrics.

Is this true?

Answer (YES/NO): NO